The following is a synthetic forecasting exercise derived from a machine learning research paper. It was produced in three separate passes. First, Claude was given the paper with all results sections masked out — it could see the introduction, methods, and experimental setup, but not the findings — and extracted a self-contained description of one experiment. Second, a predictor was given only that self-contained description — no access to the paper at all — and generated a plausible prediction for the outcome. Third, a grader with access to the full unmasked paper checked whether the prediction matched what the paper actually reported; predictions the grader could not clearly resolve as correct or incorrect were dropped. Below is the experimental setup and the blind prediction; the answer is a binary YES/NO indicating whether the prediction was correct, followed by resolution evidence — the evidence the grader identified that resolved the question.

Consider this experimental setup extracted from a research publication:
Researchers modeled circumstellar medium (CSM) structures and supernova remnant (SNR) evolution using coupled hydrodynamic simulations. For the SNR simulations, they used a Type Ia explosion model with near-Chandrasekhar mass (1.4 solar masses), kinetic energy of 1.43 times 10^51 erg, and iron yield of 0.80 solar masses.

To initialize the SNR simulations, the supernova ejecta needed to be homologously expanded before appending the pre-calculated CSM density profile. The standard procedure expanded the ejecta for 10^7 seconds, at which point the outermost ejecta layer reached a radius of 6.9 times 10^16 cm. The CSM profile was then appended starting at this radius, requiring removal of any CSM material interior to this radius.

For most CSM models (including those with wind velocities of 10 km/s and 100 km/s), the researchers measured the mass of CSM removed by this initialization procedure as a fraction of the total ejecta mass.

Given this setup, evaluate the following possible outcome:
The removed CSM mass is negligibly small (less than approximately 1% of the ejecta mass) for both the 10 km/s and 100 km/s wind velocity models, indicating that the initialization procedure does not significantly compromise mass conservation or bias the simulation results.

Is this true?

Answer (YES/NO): YES